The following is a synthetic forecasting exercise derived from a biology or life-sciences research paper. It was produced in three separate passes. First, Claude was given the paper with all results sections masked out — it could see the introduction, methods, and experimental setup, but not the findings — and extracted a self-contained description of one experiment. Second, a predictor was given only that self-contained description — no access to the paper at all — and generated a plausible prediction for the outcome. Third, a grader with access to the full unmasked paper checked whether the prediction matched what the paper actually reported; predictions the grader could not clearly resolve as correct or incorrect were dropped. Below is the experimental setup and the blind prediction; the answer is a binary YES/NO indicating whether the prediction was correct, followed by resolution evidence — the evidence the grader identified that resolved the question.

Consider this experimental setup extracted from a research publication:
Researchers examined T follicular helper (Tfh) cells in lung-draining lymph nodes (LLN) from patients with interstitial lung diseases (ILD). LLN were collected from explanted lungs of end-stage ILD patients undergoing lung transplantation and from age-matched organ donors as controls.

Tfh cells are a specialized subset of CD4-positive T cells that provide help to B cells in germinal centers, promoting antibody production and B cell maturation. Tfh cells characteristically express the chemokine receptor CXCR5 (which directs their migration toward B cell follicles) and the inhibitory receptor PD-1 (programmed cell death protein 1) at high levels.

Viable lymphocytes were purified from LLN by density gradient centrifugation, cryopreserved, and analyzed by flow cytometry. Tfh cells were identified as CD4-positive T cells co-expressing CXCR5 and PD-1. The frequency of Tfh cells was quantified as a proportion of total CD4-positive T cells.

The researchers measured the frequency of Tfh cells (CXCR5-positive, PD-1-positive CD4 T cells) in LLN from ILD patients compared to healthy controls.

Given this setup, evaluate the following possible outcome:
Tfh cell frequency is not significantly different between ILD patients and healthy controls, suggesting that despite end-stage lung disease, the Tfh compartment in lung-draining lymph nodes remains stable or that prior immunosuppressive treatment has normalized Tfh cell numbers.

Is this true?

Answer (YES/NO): NO